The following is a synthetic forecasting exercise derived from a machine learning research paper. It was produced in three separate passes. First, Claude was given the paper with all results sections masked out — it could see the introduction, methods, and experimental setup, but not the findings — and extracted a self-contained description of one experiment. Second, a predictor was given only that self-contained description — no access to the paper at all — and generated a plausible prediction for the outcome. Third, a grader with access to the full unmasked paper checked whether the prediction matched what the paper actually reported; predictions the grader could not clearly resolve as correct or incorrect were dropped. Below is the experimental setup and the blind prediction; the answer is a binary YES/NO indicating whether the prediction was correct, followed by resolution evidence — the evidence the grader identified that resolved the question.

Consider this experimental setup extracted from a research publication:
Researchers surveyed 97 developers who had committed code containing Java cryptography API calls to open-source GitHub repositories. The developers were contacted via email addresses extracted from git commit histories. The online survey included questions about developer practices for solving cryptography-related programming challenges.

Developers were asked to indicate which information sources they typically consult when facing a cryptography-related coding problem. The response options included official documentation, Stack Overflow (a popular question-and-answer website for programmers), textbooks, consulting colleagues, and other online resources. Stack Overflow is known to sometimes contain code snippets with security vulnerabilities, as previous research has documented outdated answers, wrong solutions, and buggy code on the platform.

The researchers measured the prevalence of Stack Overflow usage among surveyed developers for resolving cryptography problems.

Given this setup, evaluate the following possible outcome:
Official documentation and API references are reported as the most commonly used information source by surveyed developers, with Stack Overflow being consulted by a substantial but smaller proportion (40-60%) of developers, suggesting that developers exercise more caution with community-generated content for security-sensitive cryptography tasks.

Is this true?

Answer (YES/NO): NO